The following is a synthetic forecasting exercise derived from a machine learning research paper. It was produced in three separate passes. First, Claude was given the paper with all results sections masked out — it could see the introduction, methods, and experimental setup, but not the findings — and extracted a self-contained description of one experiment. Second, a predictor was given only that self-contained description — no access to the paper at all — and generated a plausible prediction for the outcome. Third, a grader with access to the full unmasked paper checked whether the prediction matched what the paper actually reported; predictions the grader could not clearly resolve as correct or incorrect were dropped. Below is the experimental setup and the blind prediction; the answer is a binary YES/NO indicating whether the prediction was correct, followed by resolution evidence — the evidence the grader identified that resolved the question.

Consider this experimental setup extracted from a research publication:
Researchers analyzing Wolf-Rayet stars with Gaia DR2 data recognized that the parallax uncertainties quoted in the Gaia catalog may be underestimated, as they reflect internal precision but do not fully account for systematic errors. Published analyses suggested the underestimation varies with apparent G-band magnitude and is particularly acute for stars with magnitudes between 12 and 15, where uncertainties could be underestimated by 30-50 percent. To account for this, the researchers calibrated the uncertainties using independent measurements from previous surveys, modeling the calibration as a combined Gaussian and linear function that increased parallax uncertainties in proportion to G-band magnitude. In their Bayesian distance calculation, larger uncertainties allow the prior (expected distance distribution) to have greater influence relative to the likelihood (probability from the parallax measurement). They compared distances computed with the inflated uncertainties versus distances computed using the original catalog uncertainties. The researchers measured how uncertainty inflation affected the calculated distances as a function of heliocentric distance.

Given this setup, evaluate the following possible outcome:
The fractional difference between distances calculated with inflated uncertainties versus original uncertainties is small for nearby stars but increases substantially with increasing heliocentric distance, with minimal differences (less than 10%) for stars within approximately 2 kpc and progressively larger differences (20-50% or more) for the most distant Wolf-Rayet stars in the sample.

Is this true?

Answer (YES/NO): YES